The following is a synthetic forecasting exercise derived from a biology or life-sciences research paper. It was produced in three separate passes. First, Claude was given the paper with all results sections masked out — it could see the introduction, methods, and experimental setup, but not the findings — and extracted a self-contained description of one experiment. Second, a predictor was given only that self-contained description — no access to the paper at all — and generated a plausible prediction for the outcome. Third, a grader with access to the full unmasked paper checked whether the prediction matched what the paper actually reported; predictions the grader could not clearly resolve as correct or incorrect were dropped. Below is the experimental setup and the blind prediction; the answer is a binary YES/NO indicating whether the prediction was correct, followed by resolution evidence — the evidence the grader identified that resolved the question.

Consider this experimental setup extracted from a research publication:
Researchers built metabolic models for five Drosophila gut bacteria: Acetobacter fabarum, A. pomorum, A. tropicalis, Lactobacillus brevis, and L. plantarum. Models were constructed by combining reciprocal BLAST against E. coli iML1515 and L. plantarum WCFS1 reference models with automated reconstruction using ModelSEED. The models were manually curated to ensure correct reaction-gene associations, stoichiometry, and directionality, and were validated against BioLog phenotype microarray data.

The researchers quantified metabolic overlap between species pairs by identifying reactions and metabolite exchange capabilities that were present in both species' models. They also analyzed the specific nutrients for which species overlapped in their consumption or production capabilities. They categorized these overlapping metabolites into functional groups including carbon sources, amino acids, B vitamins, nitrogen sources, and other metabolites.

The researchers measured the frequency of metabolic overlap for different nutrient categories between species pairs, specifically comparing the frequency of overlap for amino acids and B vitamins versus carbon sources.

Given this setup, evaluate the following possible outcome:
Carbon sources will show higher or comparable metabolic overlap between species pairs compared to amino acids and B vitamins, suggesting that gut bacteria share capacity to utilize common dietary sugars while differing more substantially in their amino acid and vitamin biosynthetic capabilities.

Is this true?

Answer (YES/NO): NO